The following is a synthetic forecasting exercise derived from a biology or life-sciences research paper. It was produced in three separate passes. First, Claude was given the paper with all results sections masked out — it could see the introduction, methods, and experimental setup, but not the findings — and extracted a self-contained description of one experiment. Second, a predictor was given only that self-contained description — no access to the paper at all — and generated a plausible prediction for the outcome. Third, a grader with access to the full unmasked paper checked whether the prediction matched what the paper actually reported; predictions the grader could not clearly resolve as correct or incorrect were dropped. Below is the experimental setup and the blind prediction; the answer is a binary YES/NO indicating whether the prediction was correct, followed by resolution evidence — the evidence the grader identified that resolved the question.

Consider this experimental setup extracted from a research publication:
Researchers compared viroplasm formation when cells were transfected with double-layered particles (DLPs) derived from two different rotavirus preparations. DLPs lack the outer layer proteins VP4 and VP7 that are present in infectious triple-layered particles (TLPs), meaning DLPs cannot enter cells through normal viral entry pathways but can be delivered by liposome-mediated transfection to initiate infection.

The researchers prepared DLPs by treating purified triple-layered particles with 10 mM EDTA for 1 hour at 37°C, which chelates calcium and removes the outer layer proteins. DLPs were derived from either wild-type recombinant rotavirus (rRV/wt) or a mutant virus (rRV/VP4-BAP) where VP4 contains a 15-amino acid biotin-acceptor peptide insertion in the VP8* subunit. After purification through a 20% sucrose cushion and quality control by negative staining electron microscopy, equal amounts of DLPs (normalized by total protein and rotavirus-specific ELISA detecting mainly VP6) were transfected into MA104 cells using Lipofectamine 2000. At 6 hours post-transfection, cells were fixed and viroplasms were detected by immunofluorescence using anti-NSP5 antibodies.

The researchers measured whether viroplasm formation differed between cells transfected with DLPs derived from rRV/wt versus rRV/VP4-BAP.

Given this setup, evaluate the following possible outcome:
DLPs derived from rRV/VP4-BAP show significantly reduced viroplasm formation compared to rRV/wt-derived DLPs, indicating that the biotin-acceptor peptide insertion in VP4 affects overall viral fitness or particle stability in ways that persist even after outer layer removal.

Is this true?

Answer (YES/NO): NO